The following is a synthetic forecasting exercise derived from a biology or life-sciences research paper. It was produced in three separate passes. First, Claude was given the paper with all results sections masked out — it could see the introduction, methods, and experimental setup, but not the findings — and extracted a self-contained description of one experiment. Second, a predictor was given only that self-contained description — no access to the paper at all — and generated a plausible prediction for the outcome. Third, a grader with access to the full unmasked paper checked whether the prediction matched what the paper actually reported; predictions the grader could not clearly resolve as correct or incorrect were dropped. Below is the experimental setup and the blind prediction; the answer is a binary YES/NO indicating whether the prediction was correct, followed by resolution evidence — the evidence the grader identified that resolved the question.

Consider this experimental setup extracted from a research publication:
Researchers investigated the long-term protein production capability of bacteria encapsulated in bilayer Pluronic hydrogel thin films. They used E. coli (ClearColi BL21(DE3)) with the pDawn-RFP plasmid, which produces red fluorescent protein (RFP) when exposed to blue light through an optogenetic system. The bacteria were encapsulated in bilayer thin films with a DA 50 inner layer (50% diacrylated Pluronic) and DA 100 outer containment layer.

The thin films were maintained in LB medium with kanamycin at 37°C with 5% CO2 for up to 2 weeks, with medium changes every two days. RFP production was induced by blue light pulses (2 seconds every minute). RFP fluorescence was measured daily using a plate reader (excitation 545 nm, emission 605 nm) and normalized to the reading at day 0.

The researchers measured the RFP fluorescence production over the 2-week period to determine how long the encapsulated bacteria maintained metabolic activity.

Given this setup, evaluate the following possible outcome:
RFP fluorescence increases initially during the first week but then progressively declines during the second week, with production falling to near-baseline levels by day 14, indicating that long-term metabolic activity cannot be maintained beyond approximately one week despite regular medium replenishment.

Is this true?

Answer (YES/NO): NO